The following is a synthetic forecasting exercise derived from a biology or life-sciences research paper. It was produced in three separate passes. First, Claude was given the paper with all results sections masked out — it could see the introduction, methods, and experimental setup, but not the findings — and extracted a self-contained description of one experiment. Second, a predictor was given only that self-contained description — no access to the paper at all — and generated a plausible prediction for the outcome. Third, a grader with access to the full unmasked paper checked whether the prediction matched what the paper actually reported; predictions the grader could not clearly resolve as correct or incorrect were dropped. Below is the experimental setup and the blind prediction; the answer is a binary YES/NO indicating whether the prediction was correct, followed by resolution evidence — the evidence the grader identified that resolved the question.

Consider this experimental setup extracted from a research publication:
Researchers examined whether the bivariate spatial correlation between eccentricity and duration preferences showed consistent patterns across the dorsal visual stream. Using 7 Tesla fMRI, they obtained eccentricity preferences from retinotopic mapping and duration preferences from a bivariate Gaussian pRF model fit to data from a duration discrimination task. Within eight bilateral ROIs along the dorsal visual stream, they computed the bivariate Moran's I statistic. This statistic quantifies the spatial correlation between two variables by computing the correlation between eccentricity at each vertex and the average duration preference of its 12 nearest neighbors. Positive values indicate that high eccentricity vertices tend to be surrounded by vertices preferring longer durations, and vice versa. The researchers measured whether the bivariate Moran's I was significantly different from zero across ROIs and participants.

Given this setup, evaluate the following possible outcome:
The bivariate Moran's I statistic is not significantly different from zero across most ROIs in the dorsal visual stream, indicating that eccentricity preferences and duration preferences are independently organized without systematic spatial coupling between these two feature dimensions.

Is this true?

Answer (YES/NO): YES